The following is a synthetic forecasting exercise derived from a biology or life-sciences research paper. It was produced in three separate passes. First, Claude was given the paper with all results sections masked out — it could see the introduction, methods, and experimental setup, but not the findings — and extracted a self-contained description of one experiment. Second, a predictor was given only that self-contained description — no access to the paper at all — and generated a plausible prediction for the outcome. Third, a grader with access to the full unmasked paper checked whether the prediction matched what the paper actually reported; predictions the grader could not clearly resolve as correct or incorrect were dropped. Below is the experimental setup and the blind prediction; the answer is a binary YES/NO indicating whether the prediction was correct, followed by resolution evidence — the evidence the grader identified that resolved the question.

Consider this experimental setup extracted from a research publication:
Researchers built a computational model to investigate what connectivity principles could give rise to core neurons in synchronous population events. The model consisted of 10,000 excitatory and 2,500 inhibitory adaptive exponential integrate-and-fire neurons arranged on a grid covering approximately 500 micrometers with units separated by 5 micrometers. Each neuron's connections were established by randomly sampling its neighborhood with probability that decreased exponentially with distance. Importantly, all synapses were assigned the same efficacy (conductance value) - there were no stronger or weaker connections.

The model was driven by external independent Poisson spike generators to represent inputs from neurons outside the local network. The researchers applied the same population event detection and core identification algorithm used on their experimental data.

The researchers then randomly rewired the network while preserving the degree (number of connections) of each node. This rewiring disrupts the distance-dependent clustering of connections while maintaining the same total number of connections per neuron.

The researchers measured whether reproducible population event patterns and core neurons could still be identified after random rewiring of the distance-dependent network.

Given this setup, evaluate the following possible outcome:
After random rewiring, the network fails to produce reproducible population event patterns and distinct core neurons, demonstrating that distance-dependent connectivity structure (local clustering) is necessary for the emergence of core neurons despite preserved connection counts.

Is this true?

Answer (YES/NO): YES